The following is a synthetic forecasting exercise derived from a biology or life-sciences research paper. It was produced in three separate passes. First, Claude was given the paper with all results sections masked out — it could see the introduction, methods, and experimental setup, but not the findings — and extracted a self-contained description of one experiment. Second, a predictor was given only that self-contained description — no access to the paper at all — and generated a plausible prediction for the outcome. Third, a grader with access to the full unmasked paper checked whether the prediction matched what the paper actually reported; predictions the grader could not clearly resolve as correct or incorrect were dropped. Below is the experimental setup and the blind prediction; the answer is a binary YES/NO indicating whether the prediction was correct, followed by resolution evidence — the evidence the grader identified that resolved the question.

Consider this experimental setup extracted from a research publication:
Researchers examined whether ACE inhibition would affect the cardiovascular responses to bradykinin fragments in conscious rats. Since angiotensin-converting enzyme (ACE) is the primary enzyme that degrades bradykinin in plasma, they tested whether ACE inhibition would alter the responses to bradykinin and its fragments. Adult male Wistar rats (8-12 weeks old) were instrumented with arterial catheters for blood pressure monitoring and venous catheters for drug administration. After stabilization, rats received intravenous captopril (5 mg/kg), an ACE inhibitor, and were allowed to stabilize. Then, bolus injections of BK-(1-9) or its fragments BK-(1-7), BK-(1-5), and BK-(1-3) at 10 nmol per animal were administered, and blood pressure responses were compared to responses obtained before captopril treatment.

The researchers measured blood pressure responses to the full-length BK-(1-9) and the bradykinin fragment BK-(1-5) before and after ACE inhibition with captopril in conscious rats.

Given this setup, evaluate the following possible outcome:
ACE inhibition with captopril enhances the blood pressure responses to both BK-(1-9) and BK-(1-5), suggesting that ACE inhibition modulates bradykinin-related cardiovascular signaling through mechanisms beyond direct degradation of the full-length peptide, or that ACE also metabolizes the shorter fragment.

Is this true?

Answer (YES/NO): NO